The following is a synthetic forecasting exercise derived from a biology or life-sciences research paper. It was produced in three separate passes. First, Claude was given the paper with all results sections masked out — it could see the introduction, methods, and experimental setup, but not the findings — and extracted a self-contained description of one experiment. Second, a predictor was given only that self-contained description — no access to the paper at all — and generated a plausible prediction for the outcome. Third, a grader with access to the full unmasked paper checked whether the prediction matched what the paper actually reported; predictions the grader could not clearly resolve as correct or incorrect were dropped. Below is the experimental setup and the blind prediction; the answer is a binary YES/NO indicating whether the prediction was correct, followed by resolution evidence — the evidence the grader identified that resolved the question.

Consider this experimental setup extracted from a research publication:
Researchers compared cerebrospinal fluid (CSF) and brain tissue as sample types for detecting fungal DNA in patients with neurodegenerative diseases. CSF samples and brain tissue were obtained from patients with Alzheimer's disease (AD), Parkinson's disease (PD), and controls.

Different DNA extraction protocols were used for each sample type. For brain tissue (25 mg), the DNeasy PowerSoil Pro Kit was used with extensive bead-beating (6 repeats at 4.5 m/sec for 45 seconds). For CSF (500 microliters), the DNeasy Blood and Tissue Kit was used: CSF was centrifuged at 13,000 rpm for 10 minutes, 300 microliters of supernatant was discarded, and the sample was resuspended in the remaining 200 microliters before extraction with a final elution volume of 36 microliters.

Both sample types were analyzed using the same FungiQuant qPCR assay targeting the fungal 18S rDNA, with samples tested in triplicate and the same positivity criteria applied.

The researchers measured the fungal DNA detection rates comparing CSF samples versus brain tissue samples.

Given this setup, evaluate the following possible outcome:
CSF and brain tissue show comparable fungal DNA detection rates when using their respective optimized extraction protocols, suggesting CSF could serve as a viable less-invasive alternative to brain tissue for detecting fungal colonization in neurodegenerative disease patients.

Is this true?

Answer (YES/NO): NO